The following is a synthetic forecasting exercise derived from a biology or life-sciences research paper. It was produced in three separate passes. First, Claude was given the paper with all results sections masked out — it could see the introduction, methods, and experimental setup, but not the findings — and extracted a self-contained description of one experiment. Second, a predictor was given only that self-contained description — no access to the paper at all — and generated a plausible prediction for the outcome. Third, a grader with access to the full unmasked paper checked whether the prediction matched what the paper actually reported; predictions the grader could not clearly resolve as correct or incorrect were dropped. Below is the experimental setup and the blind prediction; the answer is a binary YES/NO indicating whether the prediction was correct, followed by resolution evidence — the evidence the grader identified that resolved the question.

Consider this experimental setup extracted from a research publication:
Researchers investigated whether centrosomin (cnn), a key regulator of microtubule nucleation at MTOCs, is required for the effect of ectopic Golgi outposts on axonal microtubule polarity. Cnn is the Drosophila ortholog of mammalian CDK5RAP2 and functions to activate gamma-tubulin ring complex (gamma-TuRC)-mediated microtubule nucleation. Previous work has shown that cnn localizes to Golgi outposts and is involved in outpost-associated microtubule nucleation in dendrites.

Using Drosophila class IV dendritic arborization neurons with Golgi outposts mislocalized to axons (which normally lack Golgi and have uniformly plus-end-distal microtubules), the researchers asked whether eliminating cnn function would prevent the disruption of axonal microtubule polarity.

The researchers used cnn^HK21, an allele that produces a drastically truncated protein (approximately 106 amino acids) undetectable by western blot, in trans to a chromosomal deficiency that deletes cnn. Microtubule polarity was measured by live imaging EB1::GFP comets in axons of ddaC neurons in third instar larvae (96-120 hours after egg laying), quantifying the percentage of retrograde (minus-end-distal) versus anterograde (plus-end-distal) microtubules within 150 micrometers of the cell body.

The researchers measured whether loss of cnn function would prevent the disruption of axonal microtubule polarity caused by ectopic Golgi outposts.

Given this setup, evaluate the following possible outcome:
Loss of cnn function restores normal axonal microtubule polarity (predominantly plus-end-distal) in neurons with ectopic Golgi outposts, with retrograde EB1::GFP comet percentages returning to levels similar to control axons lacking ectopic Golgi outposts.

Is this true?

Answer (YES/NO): NO